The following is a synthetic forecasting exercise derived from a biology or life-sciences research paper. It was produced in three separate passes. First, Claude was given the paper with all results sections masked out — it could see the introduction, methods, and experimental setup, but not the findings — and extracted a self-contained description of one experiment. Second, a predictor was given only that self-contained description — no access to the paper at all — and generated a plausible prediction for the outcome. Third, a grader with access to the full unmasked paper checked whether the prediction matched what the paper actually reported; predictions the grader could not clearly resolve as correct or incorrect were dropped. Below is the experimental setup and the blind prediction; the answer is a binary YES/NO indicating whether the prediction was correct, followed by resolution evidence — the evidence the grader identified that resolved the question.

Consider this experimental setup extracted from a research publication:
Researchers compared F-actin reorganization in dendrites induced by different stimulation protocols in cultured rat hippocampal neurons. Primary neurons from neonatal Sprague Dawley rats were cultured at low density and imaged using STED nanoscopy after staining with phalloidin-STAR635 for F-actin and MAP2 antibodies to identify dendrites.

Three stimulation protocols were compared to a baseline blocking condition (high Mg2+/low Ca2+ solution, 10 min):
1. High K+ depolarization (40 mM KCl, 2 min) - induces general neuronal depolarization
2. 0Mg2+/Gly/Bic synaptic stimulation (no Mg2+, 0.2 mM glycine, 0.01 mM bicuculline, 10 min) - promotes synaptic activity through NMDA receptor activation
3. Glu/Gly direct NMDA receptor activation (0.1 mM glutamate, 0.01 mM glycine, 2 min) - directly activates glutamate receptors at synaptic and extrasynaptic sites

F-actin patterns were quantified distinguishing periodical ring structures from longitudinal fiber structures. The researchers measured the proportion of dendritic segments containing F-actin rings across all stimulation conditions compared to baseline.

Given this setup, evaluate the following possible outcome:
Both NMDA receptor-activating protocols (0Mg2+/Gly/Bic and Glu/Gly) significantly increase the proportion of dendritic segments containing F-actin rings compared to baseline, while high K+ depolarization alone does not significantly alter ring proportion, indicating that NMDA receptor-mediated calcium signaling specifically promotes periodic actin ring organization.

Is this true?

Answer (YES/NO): NO